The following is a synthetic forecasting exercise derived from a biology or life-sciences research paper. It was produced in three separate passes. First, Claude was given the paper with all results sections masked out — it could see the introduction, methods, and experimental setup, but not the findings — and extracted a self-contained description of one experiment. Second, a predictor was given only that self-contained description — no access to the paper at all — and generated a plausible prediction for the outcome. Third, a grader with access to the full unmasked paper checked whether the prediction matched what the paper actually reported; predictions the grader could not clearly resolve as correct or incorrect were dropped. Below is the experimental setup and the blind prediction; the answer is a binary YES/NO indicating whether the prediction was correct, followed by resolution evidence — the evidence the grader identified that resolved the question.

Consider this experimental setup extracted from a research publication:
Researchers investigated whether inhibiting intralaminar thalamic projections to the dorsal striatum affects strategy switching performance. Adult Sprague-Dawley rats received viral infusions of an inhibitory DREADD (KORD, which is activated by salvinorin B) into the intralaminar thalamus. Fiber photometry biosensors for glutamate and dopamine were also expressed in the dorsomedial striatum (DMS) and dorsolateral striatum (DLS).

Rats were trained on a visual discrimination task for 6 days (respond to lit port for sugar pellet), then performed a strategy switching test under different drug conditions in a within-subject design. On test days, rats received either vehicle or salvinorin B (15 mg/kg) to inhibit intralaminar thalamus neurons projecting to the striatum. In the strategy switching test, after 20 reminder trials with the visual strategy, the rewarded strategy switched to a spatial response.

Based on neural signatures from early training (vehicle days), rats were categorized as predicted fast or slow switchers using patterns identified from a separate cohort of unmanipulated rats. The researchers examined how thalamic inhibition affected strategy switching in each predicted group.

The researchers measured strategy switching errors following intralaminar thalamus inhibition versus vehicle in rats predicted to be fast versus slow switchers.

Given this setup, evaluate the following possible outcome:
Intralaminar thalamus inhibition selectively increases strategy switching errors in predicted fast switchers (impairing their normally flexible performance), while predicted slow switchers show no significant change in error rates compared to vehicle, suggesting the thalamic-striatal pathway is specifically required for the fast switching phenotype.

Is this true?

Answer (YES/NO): NO